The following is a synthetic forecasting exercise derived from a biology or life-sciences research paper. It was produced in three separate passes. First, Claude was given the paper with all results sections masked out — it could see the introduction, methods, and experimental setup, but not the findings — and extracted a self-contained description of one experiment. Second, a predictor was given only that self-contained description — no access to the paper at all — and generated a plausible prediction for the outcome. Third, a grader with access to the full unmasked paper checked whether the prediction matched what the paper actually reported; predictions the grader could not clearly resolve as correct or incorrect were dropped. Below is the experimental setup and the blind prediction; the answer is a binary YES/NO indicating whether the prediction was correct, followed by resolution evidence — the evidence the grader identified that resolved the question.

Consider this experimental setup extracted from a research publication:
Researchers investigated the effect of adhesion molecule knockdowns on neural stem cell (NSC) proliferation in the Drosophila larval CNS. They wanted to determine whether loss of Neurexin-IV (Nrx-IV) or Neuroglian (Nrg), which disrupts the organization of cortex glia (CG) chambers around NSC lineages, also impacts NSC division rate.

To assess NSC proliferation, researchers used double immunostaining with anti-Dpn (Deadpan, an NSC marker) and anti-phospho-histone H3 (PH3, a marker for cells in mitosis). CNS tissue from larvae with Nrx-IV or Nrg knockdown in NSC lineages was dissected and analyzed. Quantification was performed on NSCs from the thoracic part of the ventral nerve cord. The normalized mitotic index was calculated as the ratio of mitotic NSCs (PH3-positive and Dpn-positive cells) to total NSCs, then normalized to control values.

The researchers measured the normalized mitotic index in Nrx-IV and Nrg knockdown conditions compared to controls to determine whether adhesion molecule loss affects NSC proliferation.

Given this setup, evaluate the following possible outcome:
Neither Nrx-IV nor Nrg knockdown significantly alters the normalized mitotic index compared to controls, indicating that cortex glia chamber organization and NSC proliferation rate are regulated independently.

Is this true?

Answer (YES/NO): YES